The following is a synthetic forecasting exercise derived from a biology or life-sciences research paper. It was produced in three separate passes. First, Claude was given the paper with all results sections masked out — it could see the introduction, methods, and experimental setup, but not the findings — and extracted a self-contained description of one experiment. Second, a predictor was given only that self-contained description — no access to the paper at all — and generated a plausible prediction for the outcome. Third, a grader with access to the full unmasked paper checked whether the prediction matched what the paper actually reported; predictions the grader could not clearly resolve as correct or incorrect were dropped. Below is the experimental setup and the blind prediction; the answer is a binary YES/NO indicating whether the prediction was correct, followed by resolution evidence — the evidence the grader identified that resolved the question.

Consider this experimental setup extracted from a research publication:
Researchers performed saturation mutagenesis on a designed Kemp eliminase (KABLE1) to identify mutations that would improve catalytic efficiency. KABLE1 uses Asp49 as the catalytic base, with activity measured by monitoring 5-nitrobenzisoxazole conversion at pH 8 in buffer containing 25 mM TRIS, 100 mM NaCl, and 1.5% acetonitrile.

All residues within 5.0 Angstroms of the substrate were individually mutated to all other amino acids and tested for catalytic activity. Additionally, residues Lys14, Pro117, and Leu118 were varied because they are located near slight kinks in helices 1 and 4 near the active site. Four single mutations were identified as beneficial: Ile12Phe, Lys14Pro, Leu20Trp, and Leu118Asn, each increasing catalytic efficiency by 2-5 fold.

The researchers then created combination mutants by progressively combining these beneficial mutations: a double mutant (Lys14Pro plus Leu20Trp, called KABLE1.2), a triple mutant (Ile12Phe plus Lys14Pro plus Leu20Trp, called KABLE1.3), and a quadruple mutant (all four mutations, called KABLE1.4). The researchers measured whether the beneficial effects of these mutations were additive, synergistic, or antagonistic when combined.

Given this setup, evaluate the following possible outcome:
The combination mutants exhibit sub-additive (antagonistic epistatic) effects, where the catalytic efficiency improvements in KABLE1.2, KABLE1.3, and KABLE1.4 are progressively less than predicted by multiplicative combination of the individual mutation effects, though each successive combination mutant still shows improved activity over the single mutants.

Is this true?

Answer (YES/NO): NO